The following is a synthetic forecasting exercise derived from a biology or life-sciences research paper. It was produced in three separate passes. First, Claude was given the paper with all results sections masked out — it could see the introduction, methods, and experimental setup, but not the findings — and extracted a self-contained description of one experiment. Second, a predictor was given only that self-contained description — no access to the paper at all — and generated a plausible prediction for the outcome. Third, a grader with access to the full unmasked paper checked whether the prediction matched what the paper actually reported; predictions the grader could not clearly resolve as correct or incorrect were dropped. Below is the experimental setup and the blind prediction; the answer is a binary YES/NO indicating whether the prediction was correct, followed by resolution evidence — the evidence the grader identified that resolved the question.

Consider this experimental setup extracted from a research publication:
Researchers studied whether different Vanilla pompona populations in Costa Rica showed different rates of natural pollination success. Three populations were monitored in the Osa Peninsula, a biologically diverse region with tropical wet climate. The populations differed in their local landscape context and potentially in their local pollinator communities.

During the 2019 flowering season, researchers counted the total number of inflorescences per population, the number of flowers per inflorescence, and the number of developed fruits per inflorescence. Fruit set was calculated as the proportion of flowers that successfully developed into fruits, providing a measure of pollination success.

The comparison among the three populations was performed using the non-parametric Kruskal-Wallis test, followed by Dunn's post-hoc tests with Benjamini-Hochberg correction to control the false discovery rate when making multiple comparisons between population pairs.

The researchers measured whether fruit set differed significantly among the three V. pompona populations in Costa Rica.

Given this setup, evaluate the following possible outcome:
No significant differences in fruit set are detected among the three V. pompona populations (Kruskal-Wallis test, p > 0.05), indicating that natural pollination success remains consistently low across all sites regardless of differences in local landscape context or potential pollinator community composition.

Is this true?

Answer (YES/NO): NO